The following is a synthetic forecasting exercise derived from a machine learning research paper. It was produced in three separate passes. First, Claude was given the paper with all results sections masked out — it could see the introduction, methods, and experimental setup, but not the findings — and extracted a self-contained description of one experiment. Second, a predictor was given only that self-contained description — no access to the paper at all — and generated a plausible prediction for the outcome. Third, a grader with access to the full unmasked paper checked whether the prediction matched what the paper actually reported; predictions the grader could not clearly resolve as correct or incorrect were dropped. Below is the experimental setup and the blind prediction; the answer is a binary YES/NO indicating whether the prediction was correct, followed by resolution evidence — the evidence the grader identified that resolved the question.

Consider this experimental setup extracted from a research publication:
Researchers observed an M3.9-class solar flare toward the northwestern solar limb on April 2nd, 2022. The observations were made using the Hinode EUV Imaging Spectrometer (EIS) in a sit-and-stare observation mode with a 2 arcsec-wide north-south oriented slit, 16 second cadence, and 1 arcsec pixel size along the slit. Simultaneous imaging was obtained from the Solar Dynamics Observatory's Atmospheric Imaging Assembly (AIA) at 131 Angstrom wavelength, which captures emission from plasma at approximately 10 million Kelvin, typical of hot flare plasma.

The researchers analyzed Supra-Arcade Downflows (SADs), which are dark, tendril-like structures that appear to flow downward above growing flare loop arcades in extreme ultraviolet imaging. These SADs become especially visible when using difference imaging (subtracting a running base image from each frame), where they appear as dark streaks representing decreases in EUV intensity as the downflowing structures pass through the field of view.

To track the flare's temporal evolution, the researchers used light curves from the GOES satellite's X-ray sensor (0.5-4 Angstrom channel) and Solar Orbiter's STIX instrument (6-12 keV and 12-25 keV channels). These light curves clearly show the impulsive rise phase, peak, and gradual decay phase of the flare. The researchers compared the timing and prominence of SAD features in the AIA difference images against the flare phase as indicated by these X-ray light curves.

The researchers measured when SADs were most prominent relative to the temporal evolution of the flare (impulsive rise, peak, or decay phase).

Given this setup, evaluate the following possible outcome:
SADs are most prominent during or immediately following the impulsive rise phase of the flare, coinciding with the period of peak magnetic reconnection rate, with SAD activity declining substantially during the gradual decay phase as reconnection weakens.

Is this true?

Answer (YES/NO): NO